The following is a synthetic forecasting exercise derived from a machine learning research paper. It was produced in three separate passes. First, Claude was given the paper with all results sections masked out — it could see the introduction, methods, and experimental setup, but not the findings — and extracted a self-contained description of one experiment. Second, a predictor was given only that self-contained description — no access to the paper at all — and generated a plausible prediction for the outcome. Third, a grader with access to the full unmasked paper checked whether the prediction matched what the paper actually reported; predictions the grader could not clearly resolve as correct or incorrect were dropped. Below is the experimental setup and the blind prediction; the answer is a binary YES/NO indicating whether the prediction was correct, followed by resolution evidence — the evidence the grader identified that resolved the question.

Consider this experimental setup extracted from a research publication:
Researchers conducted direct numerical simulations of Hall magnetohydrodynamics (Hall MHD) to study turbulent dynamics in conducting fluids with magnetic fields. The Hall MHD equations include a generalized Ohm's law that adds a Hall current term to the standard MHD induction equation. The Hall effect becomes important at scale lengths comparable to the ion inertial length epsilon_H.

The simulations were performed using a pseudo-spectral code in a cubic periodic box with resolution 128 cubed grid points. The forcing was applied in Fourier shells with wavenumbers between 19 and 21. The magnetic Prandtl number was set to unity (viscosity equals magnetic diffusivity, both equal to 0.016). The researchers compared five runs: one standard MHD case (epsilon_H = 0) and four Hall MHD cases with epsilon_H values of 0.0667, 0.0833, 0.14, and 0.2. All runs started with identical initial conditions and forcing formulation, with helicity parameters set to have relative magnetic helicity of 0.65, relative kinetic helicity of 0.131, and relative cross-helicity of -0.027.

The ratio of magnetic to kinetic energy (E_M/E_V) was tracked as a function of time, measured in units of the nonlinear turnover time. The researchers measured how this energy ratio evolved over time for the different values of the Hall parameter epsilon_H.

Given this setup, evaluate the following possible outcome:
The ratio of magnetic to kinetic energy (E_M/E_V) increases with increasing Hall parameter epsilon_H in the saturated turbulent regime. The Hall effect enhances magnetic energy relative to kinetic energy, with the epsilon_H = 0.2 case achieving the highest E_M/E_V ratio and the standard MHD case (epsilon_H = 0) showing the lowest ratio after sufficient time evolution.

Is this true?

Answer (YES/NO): NO